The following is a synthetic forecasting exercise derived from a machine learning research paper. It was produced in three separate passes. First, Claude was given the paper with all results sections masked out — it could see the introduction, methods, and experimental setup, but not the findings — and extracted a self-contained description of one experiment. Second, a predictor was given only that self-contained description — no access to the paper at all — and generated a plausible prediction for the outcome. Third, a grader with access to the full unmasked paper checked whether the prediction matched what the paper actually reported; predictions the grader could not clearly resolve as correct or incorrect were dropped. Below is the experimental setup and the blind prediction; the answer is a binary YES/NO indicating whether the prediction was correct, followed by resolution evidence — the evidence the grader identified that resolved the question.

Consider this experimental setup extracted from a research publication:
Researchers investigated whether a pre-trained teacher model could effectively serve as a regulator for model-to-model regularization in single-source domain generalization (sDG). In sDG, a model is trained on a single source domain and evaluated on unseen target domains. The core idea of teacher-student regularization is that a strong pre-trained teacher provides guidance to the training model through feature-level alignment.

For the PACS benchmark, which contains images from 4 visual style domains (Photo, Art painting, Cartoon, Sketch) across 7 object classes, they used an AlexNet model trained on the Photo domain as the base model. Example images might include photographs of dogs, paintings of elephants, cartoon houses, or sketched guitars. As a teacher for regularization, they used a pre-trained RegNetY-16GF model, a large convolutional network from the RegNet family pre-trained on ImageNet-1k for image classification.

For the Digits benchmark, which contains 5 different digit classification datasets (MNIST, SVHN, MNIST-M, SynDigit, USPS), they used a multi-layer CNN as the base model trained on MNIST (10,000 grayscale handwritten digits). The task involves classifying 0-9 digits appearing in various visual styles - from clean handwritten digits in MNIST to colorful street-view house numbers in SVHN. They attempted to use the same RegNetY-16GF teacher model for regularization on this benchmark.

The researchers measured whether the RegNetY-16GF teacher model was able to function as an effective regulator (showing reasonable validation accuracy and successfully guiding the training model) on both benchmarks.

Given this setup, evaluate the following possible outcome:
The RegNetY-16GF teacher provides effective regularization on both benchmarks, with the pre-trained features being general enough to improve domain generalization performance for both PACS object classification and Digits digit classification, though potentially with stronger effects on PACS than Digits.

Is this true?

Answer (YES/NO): NO